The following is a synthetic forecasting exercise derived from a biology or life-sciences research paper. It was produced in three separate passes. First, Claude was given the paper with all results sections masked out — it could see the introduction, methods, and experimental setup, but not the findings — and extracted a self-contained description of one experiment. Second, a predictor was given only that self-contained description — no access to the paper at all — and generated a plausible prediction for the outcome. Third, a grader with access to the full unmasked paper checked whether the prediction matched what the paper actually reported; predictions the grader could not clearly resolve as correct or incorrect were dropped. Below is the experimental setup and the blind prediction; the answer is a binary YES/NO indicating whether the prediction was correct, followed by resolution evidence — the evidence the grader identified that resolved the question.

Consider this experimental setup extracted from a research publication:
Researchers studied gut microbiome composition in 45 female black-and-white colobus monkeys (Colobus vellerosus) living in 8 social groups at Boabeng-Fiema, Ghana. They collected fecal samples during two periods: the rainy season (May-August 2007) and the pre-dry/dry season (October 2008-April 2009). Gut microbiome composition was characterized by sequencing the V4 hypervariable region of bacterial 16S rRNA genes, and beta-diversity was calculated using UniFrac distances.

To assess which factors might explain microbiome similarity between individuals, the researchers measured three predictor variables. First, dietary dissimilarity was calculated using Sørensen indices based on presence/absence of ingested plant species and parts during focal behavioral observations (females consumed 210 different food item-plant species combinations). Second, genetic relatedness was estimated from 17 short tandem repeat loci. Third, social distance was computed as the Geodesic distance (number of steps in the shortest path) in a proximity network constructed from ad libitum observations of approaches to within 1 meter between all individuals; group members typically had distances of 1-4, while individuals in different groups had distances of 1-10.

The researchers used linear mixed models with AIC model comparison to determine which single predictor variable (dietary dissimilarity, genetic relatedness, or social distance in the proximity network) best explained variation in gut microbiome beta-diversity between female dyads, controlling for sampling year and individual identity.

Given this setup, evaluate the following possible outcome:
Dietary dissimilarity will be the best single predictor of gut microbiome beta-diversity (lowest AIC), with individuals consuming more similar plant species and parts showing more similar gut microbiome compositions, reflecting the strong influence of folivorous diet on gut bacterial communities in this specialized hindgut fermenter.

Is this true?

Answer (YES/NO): NO